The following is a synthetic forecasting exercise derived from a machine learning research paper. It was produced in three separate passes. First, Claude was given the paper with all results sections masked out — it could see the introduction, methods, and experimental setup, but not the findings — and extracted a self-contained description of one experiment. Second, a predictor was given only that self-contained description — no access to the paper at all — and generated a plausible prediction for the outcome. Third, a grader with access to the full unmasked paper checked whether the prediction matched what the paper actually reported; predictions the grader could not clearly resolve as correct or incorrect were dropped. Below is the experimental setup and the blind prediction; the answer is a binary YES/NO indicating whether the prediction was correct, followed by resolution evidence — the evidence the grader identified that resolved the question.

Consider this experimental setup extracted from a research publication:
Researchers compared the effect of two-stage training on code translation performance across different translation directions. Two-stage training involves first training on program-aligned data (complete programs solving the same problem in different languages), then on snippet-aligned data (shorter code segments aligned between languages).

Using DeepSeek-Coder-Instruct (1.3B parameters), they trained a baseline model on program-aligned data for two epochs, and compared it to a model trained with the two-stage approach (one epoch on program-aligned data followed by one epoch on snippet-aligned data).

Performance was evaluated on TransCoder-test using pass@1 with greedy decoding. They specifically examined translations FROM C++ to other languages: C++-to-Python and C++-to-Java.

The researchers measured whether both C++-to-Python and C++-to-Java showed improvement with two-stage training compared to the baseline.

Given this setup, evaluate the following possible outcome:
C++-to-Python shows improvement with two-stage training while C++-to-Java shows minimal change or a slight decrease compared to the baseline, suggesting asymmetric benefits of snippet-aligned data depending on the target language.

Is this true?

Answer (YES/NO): NO